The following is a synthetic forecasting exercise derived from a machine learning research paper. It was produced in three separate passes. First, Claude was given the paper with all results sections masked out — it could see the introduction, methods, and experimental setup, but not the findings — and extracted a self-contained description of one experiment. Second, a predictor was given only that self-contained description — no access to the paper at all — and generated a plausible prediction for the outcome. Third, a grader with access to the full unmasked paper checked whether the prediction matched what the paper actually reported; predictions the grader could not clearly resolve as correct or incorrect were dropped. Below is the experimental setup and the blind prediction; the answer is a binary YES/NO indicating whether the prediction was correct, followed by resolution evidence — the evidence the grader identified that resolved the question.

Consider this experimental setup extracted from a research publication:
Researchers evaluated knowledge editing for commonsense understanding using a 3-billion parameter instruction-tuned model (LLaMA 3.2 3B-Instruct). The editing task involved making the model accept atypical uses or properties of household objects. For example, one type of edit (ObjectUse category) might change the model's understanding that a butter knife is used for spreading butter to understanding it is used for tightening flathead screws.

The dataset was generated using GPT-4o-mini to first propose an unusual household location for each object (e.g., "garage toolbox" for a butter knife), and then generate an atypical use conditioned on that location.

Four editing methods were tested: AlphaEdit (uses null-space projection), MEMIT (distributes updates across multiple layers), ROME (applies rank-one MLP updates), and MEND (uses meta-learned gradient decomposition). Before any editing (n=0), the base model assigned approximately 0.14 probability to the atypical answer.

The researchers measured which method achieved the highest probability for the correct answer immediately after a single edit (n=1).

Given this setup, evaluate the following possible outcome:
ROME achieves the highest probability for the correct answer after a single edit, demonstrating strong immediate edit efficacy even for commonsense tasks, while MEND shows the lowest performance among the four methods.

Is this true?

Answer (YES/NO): NO